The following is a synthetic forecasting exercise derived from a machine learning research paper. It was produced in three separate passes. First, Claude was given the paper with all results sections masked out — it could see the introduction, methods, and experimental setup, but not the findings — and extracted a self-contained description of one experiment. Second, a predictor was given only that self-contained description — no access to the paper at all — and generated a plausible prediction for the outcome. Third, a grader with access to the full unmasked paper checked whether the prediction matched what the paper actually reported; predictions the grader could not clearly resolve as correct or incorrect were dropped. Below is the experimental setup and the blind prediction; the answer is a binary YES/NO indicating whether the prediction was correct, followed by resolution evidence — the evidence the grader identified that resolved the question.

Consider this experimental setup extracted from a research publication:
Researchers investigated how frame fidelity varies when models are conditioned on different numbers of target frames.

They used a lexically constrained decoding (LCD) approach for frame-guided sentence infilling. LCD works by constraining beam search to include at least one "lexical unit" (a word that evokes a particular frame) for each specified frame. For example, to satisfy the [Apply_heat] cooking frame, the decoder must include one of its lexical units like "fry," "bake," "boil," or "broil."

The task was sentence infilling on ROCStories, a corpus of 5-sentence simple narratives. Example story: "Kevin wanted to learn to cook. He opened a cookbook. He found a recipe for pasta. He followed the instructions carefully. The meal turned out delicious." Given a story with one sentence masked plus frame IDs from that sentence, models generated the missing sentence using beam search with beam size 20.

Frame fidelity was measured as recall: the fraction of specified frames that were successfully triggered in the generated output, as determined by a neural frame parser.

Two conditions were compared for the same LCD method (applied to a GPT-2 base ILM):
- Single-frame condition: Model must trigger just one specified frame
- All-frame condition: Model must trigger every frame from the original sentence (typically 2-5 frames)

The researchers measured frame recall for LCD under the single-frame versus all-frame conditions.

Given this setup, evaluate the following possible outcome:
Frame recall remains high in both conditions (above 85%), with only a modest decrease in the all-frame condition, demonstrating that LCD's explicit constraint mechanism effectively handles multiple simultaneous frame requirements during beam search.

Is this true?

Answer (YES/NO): NO